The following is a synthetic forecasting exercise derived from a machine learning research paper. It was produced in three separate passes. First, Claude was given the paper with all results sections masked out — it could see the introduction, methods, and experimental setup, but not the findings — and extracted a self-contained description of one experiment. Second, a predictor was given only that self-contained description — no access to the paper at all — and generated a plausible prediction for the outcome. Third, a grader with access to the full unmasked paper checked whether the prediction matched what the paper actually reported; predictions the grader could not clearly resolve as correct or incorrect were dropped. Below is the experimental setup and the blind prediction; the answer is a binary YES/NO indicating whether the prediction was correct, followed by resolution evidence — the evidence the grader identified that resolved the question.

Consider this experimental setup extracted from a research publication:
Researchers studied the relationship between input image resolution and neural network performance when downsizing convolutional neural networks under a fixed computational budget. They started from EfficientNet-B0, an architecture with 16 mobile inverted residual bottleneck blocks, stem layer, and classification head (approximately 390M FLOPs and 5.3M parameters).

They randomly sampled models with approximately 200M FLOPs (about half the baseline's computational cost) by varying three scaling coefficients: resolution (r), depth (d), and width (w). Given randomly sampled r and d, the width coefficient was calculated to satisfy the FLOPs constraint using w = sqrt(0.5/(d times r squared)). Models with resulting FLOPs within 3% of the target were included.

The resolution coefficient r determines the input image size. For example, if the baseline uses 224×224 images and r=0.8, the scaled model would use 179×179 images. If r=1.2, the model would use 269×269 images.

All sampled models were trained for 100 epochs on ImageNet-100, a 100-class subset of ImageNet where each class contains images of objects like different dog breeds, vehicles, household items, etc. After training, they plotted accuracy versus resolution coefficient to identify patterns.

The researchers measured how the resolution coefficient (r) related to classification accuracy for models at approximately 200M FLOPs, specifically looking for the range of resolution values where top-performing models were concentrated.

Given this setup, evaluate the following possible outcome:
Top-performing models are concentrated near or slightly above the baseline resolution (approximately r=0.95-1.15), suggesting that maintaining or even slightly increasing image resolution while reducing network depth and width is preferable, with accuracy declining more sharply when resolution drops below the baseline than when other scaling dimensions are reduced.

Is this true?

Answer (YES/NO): NO